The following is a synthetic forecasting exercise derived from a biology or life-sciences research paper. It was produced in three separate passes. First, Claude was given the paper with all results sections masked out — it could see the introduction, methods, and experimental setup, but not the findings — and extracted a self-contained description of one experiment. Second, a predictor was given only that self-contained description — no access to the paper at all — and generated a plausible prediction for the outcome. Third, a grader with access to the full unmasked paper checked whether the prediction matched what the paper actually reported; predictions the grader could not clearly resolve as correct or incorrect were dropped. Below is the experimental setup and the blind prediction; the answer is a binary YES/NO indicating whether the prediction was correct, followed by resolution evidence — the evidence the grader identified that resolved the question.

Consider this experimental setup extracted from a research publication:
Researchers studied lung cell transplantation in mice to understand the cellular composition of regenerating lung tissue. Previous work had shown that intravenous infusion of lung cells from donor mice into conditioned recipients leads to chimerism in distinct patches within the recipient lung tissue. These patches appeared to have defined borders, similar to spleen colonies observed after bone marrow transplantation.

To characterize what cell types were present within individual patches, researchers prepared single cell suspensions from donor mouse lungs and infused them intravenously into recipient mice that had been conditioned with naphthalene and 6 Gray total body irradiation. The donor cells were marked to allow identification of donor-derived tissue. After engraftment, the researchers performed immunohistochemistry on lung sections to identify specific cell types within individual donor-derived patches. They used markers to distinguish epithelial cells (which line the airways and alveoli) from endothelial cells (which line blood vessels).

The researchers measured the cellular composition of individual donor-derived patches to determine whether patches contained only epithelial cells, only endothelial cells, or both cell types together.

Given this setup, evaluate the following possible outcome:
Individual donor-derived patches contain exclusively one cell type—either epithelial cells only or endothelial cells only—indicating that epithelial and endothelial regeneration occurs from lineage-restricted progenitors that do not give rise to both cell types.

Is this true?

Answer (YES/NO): NO